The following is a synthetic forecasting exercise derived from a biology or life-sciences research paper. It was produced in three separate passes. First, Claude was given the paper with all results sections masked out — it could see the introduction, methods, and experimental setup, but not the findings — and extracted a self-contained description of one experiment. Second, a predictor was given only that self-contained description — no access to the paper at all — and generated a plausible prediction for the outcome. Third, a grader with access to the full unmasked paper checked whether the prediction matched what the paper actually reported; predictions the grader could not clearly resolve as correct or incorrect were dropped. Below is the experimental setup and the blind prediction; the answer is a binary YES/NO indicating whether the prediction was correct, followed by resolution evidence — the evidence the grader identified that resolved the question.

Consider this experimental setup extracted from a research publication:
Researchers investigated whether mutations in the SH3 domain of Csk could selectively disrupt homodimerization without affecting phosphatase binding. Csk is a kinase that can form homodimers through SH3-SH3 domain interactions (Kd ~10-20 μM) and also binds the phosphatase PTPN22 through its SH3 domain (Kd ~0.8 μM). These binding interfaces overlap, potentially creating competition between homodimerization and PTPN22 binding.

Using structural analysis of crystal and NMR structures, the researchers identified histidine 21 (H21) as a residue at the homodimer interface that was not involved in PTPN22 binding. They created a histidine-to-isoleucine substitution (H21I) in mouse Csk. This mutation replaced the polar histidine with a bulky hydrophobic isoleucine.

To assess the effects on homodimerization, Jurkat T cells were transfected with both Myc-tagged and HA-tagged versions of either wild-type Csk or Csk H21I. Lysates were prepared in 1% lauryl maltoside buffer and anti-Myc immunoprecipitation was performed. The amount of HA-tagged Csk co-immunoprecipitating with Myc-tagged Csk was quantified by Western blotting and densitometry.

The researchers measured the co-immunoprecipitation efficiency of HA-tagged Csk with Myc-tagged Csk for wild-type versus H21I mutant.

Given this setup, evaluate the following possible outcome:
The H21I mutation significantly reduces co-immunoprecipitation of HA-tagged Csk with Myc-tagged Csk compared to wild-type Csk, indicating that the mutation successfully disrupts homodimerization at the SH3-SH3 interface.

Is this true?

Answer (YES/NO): YES